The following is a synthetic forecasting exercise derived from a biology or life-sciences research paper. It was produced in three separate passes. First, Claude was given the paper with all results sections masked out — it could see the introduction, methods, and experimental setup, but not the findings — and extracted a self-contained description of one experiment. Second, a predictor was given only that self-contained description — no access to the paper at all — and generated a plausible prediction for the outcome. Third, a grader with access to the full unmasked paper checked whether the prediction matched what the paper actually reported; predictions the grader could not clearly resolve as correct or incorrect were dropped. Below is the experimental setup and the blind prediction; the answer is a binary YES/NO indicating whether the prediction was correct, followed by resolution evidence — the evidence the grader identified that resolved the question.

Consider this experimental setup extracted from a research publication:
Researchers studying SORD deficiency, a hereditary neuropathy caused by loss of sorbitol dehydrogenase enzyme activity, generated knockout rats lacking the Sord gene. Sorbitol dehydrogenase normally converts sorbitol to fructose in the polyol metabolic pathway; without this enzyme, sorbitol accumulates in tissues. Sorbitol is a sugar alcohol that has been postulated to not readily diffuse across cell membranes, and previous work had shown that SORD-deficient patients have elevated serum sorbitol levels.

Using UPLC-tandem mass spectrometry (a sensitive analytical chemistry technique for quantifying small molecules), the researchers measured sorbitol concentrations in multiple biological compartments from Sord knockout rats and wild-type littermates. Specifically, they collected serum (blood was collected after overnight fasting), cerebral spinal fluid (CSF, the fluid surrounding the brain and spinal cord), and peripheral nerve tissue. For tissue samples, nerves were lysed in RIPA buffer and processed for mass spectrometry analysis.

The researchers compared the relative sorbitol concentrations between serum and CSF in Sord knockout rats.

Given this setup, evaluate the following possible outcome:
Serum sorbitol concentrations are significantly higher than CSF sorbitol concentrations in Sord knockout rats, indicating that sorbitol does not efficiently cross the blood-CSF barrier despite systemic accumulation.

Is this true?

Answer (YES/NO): NO